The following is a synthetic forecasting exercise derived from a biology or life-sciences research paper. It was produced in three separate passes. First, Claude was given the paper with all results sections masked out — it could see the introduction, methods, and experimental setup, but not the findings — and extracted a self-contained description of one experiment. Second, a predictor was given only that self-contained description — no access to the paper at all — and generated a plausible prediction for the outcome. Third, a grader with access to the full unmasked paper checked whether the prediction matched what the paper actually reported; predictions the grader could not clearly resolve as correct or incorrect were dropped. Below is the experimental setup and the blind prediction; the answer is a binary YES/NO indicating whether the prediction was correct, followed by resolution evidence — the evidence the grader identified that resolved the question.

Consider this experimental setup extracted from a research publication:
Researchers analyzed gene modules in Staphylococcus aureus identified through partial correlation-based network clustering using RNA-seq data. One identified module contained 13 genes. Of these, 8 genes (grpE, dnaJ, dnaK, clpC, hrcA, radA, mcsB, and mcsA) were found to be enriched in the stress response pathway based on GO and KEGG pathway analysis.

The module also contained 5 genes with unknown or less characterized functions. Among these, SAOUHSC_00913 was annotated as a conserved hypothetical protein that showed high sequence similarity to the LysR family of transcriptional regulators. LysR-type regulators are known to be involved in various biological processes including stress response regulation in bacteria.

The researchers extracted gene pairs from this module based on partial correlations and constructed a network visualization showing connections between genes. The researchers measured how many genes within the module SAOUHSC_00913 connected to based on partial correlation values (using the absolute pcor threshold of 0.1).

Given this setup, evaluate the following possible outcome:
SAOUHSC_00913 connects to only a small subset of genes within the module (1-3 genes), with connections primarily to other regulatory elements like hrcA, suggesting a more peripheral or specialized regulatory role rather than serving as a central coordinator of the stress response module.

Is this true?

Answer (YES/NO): NO